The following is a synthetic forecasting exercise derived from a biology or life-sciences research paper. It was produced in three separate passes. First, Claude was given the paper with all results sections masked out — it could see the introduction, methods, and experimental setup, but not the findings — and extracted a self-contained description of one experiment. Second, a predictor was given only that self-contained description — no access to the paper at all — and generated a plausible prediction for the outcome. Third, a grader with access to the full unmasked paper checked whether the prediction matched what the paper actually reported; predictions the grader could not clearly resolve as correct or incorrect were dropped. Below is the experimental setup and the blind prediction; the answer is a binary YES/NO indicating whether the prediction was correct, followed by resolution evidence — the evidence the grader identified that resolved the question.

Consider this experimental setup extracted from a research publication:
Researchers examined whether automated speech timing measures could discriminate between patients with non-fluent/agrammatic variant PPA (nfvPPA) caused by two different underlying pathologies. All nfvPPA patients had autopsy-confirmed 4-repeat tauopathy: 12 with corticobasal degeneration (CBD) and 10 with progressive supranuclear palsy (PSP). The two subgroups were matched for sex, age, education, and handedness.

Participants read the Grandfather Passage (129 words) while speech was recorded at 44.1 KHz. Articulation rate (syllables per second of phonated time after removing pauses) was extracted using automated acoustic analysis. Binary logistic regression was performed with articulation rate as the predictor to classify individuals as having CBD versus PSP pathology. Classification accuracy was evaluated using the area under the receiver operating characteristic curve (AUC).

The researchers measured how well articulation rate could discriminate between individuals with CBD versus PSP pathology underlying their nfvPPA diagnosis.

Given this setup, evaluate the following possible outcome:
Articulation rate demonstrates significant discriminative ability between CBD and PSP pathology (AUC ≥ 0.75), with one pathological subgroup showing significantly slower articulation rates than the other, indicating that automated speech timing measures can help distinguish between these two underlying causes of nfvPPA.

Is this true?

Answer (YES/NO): YES